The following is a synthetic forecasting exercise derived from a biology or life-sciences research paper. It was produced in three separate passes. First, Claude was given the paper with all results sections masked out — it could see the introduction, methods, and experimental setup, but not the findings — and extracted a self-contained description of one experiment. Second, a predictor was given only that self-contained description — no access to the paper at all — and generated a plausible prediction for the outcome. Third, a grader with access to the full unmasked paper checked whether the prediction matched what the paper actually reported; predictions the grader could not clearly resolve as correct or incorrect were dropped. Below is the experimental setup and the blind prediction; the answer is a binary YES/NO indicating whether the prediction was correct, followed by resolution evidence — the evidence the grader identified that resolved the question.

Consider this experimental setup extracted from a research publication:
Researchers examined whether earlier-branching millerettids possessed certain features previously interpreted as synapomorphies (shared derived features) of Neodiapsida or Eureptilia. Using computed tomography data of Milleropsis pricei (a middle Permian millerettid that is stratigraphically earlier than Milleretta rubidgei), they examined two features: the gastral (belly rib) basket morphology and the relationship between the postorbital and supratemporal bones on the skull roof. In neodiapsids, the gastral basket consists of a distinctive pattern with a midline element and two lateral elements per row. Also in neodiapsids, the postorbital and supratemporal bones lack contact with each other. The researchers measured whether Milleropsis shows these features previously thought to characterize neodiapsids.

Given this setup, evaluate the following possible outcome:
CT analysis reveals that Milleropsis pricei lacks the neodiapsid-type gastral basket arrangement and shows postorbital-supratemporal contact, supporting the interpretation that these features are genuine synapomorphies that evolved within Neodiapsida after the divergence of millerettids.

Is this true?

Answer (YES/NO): NO